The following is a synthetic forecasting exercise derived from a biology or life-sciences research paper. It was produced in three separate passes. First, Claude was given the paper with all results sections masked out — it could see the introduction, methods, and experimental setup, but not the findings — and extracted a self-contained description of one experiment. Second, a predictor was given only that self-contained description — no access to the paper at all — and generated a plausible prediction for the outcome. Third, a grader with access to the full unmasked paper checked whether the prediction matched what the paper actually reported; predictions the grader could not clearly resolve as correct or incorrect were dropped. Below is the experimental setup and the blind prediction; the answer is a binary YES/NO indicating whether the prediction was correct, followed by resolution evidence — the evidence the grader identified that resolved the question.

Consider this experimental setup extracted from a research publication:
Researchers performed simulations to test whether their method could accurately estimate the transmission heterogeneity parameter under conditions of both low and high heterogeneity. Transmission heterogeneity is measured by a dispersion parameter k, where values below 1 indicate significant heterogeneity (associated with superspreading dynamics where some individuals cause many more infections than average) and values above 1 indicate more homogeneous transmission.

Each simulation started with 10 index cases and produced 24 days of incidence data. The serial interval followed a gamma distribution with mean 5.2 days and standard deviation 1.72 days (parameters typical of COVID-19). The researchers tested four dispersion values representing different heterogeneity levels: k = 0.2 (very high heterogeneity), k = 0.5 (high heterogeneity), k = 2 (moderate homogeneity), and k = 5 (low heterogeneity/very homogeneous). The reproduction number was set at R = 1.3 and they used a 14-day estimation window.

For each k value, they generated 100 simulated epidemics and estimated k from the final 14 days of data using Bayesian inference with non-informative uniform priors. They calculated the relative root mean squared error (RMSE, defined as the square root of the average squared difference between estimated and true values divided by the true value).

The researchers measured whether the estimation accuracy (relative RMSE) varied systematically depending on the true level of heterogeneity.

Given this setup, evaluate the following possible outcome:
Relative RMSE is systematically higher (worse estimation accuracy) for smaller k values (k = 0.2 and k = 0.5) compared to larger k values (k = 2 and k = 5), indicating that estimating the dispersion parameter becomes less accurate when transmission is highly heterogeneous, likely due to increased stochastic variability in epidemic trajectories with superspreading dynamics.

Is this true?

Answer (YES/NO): NO